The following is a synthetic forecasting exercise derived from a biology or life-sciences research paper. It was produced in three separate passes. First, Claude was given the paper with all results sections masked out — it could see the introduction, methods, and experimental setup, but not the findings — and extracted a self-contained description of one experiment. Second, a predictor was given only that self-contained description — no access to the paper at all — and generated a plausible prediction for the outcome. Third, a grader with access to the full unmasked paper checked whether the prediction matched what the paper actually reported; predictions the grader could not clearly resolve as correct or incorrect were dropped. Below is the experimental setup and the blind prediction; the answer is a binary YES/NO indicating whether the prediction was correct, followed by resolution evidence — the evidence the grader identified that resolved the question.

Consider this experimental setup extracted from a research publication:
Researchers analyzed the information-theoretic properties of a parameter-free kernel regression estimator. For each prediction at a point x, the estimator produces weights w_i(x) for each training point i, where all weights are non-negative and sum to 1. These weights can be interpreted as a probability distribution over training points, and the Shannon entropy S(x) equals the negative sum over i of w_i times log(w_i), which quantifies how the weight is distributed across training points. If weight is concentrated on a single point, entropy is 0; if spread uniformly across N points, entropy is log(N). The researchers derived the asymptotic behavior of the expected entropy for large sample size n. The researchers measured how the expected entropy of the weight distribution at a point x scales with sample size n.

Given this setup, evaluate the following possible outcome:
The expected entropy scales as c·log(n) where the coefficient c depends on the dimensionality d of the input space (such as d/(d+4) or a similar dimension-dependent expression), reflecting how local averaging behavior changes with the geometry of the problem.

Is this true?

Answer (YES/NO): NO